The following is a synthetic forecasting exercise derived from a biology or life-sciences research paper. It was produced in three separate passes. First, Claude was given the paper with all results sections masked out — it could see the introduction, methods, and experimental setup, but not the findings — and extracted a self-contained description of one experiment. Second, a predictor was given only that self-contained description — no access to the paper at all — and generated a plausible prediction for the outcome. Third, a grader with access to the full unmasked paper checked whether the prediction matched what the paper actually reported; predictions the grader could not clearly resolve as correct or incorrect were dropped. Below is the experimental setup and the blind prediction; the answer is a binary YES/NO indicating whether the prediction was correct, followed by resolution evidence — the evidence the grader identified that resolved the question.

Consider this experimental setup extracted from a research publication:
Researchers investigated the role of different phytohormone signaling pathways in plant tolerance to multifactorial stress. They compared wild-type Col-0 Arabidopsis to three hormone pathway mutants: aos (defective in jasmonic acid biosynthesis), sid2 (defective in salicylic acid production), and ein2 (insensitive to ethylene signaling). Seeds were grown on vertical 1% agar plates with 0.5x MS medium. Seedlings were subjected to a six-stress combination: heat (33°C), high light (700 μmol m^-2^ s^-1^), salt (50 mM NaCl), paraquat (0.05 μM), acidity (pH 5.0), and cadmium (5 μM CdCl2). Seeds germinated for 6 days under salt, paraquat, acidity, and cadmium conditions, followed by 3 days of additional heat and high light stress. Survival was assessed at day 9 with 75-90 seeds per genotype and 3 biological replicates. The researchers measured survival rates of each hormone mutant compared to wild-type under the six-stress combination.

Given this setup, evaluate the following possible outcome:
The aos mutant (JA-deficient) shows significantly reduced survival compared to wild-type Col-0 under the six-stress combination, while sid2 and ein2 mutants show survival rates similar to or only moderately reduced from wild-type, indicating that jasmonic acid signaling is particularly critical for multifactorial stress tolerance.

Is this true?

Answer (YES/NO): NO